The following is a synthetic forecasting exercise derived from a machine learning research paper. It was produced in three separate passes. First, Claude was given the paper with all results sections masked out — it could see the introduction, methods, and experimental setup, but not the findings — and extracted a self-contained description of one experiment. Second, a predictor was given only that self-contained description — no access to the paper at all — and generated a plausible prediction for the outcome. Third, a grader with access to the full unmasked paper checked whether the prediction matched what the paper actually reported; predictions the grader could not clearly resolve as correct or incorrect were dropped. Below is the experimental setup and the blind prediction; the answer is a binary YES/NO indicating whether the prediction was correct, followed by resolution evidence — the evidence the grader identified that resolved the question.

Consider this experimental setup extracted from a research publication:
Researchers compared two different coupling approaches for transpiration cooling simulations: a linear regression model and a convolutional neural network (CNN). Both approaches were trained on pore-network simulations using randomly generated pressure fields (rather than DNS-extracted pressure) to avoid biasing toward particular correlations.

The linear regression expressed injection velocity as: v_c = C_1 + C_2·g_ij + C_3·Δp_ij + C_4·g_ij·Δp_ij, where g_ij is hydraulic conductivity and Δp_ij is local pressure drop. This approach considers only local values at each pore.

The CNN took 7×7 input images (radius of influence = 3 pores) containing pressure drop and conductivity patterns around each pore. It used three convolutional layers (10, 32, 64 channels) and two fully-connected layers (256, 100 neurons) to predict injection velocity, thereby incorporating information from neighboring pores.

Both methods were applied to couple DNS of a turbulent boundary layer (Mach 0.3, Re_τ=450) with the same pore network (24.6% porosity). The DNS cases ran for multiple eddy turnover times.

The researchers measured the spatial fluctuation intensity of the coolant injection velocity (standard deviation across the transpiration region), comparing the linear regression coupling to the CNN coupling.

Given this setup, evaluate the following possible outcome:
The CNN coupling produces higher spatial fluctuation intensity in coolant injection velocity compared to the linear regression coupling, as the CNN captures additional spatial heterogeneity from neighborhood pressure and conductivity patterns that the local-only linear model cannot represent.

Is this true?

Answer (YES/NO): NO